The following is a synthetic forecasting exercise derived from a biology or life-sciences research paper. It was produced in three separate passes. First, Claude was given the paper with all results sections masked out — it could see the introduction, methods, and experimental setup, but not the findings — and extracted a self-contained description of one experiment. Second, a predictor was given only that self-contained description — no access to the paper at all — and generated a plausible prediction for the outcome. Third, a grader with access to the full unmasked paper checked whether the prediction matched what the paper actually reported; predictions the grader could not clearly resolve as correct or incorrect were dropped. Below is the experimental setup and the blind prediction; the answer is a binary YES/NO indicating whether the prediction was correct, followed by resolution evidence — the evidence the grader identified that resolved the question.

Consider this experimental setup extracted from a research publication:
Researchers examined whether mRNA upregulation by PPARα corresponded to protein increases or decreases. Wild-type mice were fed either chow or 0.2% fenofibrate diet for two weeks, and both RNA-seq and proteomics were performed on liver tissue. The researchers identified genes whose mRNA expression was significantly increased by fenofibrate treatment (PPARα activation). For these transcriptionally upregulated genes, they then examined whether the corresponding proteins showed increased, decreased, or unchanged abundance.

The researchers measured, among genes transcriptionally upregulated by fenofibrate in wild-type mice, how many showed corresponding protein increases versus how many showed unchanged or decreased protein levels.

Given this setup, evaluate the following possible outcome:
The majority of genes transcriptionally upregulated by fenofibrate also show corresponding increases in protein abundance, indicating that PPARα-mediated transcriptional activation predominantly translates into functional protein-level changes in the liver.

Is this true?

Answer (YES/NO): NO